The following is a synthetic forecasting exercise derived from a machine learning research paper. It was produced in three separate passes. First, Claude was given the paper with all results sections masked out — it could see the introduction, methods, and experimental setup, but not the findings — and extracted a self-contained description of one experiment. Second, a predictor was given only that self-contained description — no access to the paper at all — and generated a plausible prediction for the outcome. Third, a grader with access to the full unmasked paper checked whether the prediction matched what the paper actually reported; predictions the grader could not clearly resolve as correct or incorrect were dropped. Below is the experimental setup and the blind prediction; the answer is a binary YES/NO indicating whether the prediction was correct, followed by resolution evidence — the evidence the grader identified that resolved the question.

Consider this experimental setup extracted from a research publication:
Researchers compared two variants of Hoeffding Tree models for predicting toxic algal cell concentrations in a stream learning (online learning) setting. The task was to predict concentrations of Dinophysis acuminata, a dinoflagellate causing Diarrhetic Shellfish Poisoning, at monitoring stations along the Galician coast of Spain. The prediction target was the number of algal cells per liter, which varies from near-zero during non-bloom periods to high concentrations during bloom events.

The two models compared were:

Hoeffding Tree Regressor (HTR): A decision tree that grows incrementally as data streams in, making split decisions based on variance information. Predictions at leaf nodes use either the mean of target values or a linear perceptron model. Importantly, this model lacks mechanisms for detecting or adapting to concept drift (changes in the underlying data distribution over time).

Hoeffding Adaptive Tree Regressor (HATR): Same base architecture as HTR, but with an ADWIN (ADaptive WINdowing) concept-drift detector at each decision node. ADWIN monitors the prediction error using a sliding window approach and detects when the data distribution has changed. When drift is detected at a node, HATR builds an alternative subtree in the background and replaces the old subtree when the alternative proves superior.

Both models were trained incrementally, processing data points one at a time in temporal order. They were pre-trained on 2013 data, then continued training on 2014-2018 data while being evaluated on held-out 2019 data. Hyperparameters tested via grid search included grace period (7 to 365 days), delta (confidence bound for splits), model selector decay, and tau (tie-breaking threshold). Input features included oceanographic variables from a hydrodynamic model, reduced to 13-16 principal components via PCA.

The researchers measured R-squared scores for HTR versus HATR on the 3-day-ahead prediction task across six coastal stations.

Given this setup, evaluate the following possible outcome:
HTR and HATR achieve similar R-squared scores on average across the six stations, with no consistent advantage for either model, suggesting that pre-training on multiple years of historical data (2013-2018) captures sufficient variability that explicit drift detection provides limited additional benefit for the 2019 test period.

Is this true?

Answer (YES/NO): YES